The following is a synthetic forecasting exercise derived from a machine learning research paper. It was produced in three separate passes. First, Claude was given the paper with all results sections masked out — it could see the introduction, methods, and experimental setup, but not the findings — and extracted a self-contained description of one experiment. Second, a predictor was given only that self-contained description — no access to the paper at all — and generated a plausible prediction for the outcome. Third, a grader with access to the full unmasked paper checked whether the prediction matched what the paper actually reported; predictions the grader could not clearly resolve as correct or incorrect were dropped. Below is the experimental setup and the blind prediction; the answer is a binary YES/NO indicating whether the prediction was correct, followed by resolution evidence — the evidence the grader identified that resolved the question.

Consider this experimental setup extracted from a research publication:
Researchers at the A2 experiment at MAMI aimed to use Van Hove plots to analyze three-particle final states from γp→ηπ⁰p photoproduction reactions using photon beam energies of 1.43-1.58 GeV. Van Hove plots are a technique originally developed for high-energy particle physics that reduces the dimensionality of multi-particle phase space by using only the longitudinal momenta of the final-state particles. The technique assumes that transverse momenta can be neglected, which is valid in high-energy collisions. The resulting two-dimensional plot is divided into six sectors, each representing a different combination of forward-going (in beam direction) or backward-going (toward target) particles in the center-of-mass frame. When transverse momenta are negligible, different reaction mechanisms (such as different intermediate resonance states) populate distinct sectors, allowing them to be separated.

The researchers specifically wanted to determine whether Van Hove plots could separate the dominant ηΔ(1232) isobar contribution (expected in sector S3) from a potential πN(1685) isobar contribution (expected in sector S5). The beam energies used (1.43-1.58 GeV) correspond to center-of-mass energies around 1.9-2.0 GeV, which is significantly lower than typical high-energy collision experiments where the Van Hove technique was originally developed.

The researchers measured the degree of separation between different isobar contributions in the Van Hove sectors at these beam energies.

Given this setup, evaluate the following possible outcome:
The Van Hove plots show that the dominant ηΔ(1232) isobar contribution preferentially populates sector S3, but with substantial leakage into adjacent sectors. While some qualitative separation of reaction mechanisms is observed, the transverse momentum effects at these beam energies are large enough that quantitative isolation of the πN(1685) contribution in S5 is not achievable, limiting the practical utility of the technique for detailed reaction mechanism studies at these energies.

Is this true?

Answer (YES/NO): YES